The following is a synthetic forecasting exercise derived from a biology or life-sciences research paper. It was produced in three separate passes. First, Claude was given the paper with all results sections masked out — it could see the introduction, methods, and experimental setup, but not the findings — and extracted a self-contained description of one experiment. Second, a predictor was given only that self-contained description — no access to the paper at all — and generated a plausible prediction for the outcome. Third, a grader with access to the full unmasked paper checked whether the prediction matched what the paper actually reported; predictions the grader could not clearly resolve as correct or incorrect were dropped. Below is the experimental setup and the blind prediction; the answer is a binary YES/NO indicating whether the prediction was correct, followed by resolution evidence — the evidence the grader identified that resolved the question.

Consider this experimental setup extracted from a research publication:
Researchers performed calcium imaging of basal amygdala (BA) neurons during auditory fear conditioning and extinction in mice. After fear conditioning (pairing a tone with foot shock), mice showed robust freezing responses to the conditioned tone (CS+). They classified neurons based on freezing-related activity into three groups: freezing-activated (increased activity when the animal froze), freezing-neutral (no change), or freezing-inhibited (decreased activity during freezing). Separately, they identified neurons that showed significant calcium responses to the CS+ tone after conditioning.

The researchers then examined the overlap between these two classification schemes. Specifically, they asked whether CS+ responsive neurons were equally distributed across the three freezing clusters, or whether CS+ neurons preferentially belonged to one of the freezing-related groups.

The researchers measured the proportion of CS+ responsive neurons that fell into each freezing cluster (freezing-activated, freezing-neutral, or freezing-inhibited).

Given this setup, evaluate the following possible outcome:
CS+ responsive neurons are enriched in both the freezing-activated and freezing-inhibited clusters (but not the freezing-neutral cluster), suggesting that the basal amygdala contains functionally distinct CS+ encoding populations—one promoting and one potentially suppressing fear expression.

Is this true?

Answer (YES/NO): NO